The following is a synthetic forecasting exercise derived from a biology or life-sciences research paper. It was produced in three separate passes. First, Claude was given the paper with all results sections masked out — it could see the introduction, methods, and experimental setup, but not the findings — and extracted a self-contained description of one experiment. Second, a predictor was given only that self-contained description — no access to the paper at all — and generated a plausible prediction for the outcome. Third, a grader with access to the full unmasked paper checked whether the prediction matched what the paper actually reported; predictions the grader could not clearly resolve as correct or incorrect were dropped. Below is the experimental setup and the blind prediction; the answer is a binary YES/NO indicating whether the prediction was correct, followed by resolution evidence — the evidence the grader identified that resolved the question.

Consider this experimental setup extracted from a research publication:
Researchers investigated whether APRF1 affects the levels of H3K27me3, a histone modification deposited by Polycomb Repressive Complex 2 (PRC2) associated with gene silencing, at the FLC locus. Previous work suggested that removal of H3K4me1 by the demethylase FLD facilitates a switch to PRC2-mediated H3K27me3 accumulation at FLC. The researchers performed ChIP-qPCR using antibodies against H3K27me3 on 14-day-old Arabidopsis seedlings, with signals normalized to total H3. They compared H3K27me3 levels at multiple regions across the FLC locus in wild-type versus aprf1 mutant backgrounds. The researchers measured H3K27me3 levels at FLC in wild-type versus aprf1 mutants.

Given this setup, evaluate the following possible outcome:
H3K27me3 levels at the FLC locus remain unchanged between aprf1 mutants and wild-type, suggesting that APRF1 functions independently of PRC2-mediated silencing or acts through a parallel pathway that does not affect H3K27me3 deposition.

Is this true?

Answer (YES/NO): NO